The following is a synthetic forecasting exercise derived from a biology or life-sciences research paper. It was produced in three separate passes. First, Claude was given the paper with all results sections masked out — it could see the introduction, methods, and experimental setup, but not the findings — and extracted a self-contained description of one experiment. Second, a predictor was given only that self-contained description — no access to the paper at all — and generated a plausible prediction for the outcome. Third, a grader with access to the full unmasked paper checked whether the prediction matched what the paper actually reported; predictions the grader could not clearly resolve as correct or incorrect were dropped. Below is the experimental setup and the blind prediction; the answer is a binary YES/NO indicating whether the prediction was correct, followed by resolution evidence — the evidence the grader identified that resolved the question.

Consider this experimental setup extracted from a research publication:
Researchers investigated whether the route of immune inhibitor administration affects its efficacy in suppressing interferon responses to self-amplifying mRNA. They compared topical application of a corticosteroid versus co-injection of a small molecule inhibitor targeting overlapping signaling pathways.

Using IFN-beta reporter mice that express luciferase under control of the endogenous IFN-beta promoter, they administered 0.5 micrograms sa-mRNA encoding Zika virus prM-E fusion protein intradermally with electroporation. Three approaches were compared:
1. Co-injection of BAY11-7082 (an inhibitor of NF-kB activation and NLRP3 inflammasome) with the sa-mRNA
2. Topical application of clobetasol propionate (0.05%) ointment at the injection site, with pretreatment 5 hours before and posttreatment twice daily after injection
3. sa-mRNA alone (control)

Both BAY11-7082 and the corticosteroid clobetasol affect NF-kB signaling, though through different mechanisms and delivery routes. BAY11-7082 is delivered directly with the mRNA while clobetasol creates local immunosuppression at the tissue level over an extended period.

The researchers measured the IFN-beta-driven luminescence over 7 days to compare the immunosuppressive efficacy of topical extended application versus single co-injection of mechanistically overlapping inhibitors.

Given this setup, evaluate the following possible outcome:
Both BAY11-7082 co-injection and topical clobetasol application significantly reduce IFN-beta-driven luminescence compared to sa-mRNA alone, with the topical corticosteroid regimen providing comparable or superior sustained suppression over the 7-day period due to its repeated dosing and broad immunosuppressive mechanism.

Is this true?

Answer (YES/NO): YES